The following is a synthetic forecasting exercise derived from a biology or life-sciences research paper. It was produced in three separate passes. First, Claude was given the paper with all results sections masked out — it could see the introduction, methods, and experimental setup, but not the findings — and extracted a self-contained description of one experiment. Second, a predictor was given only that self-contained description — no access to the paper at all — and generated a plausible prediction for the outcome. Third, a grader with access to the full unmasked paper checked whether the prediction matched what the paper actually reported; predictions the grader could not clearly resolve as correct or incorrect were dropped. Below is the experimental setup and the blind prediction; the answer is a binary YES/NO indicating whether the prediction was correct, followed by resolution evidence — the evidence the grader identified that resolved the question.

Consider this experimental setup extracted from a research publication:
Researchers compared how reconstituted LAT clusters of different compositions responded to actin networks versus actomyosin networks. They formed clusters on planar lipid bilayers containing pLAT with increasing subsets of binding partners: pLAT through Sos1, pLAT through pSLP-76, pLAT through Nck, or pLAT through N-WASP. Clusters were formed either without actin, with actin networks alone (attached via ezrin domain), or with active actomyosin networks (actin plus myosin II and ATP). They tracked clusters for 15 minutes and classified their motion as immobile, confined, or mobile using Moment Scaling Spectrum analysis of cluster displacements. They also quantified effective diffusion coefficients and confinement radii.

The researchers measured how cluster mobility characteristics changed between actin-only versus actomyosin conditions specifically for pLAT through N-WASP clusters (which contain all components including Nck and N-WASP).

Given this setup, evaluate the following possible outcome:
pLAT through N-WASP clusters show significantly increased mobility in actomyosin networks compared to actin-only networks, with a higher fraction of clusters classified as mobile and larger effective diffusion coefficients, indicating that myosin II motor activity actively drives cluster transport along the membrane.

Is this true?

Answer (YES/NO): YES